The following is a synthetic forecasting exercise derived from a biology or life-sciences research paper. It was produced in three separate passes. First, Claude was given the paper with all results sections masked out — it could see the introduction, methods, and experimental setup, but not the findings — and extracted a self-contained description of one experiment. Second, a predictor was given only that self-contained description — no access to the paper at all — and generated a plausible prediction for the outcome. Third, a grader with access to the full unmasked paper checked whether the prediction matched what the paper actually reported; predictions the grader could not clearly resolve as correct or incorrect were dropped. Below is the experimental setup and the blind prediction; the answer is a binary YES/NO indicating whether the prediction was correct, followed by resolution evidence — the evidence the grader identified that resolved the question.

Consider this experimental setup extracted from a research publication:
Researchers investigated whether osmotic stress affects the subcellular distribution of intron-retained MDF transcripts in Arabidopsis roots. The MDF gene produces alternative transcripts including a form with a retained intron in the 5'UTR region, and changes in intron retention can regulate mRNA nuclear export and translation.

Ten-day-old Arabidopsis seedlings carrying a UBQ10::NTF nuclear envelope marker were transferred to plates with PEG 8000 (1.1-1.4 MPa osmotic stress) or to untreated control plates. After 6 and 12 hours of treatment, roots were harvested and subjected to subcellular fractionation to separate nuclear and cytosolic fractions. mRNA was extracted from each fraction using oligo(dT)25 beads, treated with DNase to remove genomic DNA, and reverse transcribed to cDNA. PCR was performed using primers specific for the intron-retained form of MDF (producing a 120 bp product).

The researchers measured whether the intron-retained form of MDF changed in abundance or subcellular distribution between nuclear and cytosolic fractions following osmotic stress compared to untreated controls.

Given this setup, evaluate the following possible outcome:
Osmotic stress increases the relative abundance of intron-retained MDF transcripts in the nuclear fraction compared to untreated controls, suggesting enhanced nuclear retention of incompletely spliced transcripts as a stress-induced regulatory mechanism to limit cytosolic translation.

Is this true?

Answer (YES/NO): NO